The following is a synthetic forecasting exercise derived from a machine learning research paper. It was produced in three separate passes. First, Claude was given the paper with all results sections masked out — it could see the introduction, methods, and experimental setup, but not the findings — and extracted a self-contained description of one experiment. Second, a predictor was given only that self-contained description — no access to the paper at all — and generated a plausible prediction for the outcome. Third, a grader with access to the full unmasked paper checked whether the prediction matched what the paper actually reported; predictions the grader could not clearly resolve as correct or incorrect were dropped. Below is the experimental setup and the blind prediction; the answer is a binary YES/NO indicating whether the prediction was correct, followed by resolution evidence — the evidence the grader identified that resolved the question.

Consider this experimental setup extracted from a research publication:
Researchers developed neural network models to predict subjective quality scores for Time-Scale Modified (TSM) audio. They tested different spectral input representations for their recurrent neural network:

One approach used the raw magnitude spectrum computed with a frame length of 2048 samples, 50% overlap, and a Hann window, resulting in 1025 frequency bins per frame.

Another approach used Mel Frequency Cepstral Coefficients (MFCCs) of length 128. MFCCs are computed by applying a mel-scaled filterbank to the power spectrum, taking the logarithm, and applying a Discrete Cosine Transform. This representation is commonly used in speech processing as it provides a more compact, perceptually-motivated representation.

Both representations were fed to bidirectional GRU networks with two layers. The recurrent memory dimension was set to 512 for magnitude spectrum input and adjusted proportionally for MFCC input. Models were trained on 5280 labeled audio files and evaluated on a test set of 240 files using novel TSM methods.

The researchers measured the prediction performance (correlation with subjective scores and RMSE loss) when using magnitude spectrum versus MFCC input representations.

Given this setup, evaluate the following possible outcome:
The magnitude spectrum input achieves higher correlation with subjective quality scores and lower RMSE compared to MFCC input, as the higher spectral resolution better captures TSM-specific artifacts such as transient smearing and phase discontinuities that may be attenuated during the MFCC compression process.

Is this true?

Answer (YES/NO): NO